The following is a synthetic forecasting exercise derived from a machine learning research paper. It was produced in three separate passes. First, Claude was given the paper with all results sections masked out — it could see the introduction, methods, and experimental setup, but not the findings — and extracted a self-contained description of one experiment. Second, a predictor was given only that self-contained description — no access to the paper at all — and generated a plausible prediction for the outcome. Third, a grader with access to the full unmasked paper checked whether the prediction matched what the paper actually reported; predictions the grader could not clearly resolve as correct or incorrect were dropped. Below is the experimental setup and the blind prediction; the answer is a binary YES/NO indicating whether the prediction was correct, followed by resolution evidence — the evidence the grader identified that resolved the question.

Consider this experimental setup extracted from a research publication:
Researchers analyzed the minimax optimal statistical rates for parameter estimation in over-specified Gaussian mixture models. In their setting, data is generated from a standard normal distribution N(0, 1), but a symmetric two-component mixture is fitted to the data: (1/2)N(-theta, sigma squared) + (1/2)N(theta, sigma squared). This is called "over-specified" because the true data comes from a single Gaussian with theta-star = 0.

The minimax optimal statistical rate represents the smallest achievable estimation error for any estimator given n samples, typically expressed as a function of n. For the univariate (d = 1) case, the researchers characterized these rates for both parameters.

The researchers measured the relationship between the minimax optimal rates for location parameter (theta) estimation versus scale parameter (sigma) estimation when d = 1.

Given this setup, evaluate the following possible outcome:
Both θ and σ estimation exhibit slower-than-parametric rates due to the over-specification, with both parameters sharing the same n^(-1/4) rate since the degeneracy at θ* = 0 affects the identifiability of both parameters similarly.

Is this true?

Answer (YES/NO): NO